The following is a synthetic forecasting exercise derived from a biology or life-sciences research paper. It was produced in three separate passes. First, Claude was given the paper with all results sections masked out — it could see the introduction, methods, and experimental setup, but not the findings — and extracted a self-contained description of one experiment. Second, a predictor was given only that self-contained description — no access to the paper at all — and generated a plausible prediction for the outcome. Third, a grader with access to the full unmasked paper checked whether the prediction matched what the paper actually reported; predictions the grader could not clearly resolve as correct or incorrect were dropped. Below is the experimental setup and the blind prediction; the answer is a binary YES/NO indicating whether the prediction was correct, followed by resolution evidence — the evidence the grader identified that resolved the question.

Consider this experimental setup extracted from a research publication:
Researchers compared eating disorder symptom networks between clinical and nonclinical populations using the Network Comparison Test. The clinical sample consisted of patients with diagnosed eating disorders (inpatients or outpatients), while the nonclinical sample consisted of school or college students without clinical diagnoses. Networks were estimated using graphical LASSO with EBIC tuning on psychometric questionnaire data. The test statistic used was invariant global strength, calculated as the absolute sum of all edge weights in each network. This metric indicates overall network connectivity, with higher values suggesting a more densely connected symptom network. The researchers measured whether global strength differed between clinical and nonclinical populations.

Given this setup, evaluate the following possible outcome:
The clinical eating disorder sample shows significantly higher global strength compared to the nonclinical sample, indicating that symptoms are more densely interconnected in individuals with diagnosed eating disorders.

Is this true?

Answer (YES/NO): YES